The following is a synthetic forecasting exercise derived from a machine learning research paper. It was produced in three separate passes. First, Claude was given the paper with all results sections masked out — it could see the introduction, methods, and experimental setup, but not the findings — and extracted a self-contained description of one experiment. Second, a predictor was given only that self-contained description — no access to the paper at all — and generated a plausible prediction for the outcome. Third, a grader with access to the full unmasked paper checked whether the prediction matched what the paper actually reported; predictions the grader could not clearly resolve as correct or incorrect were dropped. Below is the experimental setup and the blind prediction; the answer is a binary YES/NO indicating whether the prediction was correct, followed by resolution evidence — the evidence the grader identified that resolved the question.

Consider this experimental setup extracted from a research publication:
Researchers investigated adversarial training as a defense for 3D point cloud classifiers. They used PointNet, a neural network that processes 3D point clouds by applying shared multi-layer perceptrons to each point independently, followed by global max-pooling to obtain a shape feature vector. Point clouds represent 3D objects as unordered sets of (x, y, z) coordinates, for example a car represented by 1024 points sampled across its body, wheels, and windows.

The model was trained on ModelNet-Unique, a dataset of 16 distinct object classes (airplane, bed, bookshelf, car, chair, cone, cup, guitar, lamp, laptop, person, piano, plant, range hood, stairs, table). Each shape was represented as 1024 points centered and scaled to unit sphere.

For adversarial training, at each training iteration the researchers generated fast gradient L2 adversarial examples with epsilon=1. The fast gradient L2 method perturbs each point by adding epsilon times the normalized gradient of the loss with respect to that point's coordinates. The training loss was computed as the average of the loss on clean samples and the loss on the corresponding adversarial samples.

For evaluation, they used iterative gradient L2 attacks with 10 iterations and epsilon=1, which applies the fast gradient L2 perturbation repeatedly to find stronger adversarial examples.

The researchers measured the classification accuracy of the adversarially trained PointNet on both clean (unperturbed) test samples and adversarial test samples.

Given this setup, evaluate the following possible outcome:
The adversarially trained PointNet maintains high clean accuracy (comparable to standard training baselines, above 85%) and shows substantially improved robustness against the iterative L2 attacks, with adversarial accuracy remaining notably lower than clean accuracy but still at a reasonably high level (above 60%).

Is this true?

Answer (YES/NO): NO